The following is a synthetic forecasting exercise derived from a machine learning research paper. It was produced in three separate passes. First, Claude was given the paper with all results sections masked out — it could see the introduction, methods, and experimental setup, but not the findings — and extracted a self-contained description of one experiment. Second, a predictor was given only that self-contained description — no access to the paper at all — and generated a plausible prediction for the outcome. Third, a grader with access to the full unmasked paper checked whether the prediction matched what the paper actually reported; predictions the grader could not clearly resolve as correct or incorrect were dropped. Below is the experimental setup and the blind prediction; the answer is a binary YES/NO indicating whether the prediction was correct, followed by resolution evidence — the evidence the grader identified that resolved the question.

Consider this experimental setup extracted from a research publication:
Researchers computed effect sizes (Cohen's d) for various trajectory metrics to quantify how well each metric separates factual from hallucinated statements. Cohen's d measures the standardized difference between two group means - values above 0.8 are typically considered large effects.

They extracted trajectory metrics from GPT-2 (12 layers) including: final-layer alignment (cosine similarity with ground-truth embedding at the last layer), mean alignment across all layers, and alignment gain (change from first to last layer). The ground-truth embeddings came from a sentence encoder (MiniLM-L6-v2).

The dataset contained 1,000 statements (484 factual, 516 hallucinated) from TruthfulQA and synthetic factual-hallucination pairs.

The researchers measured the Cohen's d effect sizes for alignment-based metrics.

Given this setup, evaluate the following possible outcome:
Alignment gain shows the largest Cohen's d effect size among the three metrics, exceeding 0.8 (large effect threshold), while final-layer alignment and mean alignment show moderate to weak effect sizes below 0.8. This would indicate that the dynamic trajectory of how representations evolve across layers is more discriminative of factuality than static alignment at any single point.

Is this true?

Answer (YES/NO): NO